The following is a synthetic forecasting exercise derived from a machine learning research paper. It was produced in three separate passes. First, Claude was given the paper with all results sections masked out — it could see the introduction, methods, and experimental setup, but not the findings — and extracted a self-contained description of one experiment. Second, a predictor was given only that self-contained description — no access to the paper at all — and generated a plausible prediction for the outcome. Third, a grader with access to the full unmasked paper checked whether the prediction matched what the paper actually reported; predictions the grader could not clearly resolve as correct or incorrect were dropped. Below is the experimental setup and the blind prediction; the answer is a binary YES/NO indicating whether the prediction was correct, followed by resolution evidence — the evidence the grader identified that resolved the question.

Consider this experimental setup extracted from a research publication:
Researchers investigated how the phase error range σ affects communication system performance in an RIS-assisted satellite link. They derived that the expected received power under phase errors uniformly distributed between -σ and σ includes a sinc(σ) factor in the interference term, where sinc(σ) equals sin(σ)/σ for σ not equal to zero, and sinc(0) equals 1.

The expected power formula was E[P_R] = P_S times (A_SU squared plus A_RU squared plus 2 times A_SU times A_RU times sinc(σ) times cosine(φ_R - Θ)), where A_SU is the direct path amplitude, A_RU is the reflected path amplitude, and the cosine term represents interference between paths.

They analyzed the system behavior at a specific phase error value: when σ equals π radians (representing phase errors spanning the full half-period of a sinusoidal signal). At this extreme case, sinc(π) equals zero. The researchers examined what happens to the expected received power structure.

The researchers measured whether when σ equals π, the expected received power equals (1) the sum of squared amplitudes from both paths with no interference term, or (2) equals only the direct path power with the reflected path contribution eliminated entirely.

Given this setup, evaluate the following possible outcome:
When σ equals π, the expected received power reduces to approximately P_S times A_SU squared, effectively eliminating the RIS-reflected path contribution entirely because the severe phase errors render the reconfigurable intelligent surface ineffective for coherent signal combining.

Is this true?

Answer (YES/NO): NO